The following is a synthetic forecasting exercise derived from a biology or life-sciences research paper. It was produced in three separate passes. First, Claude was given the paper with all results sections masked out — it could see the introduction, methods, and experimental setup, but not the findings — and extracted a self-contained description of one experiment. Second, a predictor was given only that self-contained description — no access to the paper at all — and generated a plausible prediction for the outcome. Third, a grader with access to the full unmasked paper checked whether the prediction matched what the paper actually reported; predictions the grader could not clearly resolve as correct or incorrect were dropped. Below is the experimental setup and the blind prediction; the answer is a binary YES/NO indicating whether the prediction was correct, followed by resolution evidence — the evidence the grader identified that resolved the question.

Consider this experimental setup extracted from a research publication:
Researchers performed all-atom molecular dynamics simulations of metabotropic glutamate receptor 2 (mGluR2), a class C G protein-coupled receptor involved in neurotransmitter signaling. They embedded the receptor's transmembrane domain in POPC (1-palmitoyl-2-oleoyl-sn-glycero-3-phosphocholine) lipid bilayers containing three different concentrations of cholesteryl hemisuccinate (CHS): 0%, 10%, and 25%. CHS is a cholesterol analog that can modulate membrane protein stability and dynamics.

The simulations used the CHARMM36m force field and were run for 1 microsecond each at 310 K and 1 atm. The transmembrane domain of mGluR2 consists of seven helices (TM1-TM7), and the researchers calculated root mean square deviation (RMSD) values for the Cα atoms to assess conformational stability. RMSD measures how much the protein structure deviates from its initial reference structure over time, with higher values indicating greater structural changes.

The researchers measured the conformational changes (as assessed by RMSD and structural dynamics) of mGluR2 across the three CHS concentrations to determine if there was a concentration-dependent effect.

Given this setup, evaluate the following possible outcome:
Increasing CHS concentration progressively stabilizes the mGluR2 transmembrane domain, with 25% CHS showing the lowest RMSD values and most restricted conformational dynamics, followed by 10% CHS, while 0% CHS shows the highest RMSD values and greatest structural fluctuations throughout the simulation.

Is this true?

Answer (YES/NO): NO